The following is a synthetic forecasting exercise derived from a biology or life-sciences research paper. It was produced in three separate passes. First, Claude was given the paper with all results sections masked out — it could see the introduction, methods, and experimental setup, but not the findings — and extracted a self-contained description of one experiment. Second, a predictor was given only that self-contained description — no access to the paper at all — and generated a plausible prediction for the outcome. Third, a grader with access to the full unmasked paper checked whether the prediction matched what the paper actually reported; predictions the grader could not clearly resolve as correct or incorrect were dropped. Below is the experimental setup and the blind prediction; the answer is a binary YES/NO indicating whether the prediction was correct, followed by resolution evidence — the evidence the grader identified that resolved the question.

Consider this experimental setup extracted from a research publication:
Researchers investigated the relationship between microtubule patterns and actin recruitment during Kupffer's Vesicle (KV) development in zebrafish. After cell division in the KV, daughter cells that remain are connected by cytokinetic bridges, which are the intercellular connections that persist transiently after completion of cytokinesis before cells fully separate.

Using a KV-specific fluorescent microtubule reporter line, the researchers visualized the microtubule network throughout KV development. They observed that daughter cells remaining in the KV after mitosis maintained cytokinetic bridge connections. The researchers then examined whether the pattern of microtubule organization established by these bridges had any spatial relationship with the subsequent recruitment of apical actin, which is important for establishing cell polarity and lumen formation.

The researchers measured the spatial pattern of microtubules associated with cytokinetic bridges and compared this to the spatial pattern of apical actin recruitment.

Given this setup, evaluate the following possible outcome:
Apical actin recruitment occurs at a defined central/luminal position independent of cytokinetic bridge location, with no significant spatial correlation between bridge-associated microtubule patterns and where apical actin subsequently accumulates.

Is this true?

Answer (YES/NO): NO